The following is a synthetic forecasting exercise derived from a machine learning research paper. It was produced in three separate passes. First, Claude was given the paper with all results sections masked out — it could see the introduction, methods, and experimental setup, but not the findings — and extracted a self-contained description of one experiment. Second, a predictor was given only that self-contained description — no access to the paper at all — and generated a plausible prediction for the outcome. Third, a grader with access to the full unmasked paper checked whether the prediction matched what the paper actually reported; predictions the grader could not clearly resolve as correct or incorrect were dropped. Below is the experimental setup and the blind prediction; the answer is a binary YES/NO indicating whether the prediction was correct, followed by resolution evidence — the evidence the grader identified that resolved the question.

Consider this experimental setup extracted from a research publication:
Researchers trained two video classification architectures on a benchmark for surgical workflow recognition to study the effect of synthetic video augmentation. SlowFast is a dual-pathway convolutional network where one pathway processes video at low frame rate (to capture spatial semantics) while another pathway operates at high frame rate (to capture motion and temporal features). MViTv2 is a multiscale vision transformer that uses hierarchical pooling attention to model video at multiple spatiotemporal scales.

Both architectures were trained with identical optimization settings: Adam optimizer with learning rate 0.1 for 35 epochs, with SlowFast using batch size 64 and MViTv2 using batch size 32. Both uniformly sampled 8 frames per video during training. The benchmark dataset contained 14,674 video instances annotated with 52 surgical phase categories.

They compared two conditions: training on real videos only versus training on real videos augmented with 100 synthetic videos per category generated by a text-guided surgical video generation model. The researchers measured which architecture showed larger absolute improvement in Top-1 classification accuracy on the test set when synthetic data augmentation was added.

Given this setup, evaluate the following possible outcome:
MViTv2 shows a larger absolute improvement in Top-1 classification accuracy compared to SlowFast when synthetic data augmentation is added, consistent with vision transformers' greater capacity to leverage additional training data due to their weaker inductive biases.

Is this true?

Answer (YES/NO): YES